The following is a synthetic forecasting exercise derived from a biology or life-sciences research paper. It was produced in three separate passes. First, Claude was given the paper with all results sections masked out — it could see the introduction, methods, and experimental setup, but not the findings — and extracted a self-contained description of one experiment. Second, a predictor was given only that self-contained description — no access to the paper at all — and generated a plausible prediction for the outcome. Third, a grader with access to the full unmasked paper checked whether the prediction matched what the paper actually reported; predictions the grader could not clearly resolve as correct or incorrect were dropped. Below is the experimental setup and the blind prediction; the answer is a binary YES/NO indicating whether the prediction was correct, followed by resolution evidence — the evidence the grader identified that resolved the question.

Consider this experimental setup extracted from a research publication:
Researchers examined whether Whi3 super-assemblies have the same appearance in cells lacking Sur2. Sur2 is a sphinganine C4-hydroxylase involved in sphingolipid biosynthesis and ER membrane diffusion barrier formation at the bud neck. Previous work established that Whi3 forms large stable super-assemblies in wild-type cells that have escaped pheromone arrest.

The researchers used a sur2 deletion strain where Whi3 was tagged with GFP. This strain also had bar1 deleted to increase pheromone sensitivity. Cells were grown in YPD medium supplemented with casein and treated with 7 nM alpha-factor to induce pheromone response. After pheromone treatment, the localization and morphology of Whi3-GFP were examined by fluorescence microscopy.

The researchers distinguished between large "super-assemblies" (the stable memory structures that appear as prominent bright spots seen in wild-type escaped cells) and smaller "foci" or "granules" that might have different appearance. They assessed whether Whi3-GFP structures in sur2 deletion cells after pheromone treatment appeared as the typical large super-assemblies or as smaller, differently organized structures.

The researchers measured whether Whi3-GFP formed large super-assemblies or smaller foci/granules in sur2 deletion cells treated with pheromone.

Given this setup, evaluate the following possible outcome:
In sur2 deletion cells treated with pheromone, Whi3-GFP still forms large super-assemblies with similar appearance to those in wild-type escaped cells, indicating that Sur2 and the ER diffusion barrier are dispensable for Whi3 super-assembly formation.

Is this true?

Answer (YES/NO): YES